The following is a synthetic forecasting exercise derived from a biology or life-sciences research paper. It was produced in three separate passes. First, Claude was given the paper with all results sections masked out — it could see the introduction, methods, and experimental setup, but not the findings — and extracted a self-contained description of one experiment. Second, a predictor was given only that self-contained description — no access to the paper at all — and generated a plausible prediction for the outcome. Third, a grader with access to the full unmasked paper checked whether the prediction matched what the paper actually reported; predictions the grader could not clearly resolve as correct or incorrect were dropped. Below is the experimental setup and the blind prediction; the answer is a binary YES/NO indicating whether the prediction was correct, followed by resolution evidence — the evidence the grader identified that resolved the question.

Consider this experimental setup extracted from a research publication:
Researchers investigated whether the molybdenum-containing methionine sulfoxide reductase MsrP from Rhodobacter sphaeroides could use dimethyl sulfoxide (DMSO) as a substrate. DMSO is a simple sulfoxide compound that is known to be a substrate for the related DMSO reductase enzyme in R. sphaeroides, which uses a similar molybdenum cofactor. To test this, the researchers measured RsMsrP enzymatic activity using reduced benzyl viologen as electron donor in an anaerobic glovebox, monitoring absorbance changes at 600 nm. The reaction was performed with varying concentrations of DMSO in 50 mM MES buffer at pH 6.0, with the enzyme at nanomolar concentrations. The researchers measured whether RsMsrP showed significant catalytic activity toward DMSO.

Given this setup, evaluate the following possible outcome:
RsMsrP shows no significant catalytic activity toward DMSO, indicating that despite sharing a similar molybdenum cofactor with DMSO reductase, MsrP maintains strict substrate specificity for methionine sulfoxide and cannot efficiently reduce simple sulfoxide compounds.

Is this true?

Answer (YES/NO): NO